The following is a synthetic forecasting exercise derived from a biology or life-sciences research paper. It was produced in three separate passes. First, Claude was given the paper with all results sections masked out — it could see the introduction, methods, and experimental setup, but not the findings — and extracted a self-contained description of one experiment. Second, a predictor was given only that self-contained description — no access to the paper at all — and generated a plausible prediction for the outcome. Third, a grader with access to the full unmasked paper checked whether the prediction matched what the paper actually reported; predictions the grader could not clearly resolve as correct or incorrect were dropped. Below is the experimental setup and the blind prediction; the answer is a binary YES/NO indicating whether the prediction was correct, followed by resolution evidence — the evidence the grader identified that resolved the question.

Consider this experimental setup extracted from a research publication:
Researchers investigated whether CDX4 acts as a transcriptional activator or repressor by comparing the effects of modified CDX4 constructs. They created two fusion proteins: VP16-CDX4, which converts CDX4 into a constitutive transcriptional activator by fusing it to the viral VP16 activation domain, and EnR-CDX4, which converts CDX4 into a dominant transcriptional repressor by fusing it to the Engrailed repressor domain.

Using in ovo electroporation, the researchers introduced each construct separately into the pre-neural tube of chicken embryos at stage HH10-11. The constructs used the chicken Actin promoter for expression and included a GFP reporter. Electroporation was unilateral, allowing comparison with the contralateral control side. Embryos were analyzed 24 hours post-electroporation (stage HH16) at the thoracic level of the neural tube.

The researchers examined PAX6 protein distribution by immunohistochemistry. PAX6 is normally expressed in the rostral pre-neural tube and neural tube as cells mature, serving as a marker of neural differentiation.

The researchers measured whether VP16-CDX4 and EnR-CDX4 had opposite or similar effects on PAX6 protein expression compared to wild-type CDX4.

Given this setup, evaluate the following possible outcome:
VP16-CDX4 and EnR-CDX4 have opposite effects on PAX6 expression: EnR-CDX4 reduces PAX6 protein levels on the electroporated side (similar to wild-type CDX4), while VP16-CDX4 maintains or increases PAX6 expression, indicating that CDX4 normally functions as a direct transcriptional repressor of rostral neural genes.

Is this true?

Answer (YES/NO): NO